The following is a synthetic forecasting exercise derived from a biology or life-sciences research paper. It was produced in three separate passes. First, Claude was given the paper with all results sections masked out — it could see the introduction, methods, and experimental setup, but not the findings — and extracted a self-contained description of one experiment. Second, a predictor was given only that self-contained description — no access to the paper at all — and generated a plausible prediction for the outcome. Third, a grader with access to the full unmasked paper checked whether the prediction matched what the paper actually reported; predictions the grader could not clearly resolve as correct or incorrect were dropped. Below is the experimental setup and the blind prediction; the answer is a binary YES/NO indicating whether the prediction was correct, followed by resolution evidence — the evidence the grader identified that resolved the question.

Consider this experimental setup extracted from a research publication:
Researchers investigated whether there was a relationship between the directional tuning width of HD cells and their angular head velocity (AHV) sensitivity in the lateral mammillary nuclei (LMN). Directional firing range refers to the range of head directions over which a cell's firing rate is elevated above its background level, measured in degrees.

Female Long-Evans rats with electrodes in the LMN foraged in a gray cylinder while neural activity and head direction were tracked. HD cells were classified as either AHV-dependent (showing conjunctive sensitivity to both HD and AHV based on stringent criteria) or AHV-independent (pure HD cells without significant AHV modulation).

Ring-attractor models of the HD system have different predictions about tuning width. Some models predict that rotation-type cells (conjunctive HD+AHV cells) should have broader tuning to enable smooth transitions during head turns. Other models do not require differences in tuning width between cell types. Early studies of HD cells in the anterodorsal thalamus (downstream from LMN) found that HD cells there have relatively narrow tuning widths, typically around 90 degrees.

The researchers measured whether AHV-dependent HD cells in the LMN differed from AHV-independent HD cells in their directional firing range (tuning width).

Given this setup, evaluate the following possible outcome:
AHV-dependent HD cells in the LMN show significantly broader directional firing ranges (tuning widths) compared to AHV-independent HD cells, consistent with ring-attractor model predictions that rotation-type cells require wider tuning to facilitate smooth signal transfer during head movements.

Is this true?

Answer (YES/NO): NO